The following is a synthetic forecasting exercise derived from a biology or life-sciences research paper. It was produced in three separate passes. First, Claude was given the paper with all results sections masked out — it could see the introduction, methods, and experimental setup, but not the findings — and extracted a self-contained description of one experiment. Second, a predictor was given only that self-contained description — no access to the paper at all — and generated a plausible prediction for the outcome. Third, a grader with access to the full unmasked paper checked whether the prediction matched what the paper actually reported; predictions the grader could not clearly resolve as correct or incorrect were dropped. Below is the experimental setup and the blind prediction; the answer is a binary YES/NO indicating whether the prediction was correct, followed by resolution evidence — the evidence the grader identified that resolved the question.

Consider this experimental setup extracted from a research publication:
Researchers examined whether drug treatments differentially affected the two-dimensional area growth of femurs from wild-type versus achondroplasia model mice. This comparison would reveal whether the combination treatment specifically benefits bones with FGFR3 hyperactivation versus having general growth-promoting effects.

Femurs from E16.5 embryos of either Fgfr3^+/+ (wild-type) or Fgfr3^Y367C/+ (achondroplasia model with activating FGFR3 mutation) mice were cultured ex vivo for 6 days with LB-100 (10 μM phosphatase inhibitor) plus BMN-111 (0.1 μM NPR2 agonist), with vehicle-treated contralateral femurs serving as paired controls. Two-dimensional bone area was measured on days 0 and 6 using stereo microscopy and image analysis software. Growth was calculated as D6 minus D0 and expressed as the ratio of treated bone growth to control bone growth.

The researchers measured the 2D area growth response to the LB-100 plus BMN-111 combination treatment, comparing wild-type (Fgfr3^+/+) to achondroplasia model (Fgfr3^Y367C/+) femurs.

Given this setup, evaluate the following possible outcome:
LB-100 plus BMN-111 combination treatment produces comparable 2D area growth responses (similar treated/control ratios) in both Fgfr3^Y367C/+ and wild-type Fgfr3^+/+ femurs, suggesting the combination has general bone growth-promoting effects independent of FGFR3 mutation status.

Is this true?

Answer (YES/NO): NO